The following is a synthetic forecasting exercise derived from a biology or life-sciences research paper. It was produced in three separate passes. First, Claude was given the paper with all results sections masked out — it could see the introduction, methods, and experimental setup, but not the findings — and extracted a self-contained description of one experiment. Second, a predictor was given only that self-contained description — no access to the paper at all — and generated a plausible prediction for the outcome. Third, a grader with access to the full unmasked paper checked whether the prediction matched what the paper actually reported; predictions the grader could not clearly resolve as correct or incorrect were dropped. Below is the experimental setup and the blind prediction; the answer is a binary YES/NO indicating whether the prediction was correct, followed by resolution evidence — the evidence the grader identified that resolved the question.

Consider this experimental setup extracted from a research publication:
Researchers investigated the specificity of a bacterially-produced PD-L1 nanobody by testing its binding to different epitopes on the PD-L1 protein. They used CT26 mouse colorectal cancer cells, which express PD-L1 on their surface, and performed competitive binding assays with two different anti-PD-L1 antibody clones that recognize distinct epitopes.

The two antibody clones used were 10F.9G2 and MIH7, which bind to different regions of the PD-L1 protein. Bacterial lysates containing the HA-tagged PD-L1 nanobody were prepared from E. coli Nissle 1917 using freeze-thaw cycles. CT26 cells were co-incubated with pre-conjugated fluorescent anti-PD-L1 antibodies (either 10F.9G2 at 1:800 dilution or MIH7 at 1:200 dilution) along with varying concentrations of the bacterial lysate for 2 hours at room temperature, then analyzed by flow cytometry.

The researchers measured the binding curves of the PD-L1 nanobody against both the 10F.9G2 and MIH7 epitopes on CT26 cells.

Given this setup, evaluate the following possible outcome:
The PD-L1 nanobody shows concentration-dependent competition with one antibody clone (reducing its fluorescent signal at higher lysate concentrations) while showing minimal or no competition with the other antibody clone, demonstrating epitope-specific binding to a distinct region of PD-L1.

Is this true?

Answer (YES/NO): YES